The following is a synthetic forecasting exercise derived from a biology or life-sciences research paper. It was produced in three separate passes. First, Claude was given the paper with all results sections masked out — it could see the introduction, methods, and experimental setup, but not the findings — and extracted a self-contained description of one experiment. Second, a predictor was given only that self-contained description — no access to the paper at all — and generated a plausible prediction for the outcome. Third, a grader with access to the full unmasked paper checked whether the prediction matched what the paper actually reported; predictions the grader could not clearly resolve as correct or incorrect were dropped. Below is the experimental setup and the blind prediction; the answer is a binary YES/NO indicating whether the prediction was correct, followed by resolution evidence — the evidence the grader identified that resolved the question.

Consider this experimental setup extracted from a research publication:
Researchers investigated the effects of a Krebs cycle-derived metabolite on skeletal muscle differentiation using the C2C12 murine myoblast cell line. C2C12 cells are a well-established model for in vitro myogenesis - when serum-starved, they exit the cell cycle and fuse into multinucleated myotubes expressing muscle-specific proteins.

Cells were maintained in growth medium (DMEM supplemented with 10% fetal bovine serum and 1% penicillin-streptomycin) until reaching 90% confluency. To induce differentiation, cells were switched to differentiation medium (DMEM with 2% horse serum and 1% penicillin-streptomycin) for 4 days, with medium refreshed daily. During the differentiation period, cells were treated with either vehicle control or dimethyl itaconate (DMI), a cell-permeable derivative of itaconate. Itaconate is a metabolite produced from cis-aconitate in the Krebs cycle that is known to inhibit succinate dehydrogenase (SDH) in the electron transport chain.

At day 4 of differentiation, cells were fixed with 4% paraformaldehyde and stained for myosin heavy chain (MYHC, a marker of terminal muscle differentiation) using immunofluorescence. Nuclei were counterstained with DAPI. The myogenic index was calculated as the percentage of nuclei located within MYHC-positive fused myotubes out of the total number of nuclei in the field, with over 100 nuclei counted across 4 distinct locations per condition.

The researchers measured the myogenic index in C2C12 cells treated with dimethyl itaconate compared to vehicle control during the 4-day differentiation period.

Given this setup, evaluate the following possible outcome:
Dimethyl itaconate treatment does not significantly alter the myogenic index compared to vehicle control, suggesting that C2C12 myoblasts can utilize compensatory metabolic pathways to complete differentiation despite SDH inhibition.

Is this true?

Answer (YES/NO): NO